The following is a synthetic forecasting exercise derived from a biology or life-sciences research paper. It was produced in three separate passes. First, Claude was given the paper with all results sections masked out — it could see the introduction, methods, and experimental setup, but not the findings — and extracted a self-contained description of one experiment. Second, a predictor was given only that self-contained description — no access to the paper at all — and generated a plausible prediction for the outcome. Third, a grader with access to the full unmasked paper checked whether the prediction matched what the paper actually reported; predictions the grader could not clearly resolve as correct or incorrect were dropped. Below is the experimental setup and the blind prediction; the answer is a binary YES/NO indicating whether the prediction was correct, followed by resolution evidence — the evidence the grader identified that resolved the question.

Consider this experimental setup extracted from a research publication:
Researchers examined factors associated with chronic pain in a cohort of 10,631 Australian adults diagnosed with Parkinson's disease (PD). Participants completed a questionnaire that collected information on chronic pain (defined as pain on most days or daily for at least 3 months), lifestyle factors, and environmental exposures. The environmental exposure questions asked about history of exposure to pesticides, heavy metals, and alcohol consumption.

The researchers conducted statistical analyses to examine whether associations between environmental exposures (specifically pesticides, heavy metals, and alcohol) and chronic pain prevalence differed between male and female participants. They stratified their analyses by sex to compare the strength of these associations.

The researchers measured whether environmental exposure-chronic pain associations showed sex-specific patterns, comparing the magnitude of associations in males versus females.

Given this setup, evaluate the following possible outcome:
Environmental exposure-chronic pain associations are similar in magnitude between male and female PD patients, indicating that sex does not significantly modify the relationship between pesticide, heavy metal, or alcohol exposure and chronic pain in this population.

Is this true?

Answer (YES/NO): NO